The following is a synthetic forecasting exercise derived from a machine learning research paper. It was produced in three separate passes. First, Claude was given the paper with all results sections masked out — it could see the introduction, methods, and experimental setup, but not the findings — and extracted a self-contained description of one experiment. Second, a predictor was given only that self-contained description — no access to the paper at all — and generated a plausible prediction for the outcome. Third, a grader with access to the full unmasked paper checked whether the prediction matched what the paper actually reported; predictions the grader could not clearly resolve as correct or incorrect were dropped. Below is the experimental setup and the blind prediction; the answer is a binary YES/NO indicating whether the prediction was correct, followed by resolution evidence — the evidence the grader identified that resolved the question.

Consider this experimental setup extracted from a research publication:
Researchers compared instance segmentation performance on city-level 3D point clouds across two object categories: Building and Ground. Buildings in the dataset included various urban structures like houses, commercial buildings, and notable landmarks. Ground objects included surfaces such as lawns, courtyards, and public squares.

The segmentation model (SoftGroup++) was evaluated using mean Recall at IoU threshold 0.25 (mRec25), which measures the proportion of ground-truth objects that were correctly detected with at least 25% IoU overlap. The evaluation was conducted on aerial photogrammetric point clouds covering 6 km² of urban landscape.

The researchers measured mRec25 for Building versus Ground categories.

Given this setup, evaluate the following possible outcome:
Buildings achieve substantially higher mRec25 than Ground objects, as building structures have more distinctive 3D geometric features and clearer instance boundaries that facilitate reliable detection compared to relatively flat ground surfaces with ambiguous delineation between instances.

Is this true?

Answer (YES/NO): NO